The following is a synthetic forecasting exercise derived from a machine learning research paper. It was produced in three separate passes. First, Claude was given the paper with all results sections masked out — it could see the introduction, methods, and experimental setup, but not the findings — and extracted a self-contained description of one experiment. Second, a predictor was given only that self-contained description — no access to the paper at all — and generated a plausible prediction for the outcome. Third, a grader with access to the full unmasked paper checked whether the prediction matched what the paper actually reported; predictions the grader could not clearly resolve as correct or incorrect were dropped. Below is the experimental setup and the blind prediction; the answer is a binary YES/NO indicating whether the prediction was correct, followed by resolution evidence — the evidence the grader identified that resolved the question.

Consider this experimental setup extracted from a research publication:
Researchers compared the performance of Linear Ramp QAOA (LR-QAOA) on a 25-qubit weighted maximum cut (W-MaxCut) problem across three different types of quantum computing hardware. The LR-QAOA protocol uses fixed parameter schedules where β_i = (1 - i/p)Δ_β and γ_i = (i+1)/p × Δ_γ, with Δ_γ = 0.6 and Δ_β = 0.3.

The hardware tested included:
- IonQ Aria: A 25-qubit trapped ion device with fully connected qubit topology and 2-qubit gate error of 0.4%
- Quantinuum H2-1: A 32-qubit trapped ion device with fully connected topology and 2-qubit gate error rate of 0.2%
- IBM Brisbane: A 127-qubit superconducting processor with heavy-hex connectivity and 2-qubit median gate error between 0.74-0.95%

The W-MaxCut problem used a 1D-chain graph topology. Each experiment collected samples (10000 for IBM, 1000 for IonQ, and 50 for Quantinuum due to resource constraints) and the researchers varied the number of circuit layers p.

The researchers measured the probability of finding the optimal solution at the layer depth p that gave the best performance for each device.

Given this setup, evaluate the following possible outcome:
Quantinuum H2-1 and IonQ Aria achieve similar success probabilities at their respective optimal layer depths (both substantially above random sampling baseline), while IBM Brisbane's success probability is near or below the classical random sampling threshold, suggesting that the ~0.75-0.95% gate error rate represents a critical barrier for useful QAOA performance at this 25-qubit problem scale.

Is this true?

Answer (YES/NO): NO